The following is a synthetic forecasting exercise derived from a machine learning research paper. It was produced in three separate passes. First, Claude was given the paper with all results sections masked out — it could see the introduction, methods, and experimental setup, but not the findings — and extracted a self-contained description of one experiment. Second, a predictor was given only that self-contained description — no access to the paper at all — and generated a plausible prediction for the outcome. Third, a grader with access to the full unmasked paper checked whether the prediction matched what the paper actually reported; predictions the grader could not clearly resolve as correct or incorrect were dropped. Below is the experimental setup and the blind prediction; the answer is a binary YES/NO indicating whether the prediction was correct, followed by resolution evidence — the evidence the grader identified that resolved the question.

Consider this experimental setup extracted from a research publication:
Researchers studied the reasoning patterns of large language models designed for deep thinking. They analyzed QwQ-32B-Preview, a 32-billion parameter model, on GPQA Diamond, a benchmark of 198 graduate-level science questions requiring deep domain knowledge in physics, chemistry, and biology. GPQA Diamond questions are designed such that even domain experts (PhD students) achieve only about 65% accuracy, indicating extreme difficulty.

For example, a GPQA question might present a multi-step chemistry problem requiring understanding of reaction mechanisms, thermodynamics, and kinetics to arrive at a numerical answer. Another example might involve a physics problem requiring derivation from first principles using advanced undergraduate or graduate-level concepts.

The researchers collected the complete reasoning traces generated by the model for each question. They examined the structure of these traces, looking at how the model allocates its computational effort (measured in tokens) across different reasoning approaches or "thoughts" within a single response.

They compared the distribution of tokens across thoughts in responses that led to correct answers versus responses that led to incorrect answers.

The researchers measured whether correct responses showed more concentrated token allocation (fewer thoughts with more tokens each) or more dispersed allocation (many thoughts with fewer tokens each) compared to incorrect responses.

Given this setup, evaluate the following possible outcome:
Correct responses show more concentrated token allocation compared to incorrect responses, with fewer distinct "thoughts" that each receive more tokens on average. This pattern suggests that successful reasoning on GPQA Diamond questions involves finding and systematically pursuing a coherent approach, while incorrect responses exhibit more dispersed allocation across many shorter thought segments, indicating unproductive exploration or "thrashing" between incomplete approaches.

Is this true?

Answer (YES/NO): YES